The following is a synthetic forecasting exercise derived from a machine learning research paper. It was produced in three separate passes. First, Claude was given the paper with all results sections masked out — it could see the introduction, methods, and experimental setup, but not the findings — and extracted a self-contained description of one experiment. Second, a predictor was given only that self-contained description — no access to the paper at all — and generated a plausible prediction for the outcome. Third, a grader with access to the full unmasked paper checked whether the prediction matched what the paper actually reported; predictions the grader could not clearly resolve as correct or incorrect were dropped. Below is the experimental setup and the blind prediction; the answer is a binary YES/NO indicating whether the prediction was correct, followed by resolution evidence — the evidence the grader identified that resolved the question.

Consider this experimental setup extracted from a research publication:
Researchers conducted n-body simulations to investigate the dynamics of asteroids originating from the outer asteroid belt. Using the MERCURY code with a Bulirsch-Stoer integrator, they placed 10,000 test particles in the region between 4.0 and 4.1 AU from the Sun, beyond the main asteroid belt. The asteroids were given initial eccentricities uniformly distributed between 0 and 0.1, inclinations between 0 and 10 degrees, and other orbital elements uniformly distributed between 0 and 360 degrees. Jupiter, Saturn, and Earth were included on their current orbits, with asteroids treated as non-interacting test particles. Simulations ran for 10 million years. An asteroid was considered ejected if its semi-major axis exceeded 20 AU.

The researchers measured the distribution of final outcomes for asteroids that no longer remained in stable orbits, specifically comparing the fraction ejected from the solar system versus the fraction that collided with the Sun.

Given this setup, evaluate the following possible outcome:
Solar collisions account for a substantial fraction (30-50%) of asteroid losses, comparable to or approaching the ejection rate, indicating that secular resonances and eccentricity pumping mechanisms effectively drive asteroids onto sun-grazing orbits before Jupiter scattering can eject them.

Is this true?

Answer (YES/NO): NO